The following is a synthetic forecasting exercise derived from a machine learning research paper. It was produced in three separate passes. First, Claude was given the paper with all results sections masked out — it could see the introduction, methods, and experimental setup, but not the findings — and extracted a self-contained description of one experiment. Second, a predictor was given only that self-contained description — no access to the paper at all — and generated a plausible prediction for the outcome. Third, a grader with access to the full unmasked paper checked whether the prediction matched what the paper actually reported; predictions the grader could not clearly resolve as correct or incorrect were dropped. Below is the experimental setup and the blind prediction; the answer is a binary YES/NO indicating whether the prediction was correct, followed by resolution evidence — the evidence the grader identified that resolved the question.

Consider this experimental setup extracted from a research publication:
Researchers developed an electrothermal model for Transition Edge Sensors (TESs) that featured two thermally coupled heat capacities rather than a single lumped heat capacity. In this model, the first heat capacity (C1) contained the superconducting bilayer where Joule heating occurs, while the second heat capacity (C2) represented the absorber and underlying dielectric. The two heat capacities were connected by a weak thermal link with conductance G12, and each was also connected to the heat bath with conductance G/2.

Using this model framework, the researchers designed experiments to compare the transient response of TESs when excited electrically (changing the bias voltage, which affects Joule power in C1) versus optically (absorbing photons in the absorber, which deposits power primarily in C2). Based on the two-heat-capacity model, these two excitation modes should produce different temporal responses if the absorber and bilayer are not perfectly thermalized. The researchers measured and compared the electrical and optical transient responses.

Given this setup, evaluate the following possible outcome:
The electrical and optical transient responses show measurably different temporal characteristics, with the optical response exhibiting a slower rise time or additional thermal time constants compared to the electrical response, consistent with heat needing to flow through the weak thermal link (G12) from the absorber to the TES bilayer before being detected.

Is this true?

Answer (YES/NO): YES